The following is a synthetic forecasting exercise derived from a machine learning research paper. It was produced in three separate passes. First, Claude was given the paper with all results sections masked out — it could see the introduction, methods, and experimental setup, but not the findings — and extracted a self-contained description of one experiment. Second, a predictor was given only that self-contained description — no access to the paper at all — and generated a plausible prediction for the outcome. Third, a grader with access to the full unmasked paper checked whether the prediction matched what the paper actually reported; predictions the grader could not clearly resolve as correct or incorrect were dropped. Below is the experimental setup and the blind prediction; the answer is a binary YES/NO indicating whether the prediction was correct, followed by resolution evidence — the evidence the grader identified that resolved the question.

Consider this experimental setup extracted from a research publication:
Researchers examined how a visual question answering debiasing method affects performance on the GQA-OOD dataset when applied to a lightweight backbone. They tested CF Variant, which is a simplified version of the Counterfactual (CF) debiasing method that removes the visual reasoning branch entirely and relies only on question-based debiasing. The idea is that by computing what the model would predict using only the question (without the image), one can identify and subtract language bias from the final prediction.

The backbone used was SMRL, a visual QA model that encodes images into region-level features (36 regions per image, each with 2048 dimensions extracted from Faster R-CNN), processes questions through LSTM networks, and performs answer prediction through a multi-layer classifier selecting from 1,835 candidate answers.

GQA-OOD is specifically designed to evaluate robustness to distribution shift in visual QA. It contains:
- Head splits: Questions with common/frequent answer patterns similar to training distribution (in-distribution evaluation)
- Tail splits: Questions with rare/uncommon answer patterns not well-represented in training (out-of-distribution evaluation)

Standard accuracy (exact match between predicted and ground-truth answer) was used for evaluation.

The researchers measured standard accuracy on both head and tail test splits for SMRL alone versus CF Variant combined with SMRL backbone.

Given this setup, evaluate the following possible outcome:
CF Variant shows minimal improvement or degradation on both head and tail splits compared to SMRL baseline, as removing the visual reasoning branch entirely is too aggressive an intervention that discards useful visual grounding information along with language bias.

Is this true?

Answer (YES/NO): NO